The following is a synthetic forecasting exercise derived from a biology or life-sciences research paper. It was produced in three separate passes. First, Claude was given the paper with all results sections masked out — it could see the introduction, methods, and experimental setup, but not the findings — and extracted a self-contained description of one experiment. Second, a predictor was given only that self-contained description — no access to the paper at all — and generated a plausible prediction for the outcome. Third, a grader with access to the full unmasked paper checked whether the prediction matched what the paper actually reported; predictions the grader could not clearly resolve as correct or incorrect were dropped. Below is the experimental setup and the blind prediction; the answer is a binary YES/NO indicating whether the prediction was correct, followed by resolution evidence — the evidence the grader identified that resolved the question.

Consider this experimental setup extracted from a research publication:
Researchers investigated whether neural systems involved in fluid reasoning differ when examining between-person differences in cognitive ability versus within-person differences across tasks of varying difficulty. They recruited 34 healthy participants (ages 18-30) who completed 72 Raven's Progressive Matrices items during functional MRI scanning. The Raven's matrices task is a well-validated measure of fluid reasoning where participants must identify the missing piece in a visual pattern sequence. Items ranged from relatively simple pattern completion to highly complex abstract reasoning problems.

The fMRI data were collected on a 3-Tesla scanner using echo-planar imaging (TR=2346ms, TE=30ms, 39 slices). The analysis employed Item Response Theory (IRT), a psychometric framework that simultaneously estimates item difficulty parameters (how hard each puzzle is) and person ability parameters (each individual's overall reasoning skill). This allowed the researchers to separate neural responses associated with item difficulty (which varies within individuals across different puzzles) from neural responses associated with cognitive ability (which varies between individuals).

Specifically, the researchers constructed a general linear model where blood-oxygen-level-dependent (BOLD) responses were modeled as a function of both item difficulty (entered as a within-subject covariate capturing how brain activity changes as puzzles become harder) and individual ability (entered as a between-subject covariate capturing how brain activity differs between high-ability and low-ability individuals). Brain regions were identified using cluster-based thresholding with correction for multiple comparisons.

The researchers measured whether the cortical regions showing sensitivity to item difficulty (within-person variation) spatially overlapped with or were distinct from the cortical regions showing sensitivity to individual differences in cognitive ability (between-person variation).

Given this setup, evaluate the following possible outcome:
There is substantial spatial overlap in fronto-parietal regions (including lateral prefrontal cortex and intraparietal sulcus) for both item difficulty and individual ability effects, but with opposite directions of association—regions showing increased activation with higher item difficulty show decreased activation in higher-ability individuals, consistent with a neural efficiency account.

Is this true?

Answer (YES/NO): NO